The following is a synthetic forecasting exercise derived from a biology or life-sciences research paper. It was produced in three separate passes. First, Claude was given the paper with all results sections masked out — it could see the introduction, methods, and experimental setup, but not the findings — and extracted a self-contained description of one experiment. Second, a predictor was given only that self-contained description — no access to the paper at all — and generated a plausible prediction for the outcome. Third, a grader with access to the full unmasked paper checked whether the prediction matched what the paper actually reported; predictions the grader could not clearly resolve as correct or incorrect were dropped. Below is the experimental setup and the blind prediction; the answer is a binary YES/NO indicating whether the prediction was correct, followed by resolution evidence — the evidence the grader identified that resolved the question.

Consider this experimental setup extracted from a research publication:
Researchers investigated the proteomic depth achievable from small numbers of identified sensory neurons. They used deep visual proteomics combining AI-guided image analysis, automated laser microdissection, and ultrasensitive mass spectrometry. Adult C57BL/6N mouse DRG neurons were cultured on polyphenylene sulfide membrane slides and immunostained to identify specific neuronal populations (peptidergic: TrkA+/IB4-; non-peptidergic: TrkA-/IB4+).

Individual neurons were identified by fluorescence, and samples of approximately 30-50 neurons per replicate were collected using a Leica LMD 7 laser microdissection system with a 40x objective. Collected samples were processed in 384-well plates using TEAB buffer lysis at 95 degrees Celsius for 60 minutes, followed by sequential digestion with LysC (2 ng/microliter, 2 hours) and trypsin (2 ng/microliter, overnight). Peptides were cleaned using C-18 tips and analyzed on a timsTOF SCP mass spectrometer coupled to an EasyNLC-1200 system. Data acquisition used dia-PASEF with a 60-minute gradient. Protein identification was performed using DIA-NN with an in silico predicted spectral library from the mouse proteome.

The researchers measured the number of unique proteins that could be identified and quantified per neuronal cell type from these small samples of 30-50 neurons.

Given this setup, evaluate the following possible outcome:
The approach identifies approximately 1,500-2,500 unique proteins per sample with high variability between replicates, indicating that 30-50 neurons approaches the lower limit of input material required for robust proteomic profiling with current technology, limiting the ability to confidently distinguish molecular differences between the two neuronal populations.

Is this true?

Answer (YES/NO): NO